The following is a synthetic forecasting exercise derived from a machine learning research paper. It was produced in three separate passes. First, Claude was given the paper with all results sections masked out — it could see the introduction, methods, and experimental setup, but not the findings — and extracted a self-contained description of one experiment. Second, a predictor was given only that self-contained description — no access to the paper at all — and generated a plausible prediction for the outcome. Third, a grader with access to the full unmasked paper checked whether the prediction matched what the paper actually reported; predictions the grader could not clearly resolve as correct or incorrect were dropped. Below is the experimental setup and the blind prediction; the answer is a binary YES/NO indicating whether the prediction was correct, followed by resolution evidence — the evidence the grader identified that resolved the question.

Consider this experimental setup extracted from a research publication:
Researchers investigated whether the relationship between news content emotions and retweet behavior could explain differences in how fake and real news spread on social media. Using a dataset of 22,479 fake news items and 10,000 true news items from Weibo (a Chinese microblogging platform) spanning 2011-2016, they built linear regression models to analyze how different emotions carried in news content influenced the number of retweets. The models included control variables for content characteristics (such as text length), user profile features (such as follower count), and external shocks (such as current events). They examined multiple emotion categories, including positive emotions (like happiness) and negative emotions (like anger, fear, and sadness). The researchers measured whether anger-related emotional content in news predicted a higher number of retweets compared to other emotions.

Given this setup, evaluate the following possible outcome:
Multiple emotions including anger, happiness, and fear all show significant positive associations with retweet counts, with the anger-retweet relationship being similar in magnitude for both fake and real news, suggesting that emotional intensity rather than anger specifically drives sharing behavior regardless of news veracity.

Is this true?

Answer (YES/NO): NO